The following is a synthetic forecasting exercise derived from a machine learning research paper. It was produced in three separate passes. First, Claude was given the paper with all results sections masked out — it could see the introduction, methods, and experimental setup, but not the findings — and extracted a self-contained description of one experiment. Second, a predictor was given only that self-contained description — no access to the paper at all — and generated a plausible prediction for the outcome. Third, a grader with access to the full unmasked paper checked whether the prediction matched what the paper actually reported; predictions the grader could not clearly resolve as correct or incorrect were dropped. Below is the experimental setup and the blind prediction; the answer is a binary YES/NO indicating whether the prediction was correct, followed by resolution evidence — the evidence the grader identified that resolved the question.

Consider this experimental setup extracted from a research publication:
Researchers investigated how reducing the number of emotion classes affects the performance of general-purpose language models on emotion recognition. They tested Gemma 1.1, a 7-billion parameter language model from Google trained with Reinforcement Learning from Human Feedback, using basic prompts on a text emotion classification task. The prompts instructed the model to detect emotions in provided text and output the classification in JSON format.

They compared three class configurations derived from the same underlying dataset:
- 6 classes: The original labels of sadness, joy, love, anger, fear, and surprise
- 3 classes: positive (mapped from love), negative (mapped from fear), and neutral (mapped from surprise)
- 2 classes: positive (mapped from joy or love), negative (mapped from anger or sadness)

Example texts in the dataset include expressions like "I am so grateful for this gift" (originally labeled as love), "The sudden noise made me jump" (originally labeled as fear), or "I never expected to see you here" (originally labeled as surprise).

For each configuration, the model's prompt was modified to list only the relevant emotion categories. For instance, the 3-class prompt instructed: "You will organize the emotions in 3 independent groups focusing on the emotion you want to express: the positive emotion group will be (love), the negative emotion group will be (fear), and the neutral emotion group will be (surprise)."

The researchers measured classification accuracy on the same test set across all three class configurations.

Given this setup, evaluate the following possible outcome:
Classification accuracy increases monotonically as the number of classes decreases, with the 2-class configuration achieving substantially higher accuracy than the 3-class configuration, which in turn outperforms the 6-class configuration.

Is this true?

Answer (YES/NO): YES